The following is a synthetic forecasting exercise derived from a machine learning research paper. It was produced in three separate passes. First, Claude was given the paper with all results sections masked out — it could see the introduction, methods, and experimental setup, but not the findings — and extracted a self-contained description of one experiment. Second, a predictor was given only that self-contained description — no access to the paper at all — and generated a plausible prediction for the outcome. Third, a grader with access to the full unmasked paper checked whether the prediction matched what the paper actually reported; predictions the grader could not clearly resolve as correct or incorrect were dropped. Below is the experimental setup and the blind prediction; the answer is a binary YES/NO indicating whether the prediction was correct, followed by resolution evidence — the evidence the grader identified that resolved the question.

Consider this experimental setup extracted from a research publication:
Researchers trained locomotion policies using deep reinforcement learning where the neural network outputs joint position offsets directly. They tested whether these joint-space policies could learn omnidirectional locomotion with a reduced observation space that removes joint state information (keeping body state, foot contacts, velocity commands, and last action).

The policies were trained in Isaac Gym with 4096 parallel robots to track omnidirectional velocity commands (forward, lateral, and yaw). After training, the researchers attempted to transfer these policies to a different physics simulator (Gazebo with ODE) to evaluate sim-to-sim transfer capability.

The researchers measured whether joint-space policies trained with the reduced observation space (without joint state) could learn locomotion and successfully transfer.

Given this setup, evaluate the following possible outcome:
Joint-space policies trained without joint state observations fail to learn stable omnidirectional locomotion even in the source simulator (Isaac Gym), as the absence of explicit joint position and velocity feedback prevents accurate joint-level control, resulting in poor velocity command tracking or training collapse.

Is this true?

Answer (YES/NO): NO